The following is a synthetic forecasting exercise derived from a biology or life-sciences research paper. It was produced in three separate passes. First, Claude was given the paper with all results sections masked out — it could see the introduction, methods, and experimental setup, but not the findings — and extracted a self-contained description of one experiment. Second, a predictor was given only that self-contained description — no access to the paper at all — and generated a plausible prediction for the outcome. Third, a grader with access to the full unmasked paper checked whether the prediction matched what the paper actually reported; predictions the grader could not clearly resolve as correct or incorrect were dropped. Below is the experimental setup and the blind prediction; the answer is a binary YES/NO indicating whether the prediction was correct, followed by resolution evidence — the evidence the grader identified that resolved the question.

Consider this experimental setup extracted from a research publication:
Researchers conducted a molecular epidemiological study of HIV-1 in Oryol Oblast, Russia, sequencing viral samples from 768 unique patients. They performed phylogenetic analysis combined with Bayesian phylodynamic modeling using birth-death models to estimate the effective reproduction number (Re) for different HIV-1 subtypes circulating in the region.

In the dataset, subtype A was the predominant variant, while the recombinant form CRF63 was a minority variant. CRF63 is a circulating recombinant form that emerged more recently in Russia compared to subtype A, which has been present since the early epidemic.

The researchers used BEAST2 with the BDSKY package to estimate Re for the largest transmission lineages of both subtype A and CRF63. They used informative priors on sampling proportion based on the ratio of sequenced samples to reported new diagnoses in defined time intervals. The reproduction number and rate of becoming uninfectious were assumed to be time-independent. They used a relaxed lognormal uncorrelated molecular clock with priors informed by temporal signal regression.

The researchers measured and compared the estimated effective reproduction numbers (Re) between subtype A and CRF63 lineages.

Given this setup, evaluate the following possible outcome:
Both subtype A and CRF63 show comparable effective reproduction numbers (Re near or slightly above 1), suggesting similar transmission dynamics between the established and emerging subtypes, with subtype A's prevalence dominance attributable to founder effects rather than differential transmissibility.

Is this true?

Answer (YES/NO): NO